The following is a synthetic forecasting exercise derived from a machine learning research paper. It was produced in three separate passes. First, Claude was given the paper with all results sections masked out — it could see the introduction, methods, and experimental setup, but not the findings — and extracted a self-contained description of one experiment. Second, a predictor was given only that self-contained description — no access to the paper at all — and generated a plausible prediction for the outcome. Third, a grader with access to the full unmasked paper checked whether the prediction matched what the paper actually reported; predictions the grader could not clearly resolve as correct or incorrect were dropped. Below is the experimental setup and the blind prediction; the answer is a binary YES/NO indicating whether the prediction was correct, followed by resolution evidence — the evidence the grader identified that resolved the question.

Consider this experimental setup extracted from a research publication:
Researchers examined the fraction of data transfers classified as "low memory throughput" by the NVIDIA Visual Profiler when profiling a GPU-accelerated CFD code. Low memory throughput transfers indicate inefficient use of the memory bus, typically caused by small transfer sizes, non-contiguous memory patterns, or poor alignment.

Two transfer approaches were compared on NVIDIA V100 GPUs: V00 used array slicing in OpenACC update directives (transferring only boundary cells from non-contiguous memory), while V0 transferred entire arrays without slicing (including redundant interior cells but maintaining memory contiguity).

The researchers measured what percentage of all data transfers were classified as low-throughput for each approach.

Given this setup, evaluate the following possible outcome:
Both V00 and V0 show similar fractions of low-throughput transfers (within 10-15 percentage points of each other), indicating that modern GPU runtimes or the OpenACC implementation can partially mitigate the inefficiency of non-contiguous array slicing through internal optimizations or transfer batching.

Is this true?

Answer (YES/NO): NO